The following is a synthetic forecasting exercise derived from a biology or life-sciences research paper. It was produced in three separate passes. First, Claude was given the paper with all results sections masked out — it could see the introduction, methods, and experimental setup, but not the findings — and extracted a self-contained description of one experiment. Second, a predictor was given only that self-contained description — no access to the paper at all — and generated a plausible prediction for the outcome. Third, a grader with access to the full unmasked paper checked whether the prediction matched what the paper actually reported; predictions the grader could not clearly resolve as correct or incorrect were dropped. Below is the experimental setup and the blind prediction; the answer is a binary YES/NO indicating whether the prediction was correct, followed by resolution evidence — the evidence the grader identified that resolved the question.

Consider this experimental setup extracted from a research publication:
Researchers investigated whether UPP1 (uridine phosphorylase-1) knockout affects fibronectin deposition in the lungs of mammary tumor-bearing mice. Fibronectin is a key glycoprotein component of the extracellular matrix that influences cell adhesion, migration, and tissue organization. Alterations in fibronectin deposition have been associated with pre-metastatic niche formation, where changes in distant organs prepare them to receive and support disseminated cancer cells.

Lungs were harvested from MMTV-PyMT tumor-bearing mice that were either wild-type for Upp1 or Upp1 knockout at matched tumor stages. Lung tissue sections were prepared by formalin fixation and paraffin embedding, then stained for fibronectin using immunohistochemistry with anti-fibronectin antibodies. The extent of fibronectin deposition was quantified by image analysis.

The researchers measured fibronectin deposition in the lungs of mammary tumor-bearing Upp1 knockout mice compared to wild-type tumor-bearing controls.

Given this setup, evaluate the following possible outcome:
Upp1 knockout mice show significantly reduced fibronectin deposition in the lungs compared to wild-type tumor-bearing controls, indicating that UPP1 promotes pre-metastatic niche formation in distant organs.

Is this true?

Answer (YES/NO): YES